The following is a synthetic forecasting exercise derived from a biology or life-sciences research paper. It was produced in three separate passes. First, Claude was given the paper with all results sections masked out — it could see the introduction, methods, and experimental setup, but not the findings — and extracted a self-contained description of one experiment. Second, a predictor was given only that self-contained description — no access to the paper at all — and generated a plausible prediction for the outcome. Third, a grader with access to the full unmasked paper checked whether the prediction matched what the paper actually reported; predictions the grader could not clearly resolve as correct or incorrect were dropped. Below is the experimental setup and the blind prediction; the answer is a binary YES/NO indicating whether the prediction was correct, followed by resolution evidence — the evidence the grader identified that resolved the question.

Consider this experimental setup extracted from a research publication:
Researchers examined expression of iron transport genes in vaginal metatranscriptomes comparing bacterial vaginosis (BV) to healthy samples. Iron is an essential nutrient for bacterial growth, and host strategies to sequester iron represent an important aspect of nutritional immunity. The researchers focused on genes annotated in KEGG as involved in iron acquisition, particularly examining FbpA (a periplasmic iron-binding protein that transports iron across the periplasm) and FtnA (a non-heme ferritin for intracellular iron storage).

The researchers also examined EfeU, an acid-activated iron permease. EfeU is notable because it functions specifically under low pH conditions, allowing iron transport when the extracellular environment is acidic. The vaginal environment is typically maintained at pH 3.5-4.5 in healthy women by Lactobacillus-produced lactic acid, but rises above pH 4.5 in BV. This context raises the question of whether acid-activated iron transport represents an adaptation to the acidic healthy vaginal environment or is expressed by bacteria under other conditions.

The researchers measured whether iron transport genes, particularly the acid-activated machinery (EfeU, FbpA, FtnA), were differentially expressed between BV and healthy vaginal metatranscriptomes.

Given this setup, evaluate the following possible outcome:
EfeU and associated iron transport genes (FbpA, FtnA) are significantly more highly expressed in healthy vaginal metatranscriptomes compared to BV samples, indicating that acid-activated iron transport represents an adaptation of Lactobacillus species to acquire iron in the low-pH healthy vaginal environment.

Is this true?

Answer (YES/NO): NO